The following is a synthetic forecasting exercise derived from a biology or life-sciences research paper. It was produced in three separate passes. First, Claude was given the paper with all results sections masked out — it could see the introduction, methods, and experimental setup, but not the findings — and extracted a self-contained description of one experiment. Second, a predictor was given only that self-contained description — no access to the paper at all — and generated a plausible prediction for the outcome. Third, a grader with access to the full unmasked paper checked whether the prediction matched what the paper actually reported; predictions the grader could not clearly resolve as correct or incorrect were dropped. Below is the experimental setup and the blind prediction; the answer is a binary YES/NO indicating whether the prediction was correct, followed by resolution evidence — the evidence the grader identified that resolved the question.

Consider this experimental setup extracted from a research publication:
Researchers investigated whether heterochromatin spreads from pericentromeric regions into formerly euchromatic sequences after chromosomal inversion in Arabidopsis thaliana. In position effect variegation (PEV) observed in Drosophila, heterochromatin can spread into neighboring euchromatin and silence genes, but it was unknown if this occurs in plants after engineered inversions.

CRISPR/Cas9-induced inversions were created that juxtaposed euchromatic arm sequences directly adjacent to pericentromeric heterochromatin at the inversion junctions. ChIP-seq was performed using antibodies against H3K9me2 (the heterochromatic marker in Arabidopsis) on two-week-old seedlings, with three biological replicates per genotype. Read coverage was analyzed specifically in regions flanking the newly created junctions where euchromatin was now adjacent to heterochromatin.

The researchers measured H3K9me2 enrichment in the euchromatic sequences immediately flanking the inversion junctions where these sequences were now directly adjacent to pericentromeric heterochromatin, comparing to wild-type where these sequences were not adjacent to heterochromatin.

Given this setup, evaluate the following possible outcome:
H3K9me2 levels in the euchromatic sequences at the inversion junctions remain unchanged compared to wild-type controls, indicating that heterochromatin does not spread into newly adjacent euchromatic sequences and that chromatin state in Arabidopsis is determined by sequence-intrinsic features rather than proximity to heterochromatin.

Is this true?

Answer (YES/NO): YES